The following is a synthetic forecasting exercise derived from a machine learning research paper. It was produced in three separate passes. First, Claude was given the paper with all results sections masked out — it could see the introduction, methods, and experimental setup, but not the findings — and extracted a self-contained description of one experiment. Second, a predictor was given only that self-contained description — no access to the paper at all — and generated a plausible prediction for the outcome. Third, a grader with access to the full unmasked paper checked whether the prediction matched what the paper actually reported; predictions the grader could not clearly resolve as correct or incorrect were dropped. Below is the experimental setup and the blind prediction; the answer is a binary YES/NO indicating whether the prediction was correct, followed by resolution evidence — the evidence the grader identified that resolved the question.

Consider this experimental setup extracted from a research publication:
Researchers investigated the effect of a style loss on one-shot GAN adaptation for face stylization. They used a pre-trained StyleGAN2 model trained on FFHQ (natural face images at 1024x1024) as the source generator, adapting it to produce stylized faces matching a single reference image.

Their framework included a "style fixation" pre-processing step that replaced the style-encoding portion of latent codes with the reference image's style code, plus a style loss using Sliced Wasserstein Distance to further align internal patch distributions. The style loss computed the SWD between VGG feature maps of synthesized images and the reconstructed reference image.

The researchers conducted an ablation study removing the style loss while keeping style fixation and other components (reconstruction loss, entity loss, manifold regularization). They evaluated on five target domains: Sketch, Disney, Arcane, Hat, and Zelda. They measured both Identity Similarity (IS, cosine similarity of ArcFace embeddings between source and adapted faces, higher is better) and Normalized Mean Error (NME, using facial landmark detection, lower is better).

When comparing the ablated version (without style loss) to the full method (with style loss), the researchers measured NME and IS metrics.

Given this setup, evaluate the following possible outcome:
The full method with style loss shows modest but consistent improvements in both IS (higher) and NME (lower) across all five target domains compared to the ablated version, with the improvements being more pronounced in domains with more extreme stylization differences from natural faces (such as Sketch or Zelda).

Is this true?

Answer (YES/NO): NO